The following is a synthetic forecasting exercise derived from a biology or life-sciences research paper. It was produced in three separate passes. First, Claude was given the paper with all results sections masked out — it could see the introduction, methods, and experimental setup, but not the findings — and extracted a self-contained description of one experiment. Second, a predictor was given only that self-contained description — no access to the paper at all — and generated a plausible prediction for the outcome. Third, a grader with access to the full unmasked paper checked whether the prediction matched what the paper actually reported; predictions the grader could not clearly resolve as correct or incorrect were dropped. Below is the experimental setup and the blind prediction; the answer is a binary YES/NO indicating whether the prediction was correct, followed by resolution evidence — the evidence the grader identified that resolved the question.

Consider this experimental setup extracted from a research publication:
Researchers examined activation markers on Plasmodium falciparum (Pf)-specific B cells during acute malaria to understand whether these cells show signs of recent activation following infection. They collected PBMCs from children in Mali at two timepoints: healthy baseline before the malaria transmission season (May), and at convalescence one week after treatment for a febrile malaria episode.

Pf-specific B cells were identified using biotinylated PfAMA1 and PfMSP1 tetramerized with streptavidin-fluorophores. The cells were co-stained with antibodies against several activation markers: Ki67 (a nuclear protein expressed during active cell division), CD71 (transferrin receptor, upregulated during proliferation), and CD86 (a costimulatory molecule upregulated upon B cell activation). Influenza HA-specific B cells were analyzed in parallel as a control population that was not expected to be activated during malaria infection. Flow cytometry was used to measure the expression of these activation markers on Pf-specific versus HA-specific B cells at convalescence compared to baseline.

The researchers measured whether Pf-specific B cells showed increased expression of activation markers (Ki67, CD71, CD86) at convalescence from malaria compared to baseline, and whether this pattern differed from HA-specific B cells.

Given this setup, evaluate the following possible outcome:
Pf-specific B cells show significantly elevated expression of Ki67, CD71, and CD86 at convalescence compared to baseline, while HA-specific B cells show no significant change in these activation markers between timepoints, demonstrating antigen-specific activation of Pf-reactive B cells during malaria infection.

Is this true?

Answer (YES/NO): NO